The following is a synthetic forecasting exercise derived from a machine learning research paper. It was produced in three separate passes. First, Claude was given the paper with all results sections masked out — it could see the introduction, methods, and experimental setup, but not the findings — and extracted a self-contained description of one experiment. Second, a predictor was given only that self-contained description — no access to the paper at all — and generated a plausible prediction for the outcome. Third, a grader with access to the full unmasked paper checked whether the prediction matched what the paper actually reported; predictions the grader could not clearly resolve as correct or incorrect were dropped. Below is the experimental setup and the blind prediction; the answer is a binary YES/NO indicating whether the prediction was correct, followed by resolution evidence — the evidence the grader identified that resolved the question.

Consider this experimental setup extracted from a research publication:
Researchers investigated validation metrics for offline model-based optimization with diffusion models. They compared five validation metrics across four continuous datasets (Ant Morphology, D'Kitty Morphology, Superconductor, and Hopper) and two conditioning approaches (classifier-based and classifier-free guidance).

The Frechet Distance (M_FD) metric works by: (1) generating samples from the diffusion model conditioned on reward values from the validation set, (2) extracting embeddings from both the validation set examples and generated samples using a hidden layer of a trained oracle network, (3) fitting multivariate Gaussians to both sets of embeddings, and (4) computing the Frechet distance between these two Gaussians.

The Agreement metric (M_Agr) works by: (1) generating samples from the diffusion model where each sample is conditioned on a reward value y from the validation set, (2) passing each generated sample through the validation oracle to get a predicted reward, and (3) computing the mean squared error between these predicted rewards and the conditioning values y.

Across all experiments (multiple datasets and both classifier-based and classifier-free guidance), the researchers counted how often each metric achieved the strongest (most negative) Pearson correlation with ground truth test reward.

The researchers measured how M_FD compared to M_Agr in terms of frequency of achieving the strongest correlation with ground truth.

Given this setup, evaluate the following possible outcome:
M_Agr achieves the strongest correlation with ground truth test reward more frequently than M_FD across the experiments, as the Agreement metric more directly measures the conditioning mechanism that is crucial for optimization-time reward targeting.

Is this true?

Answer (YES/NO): YES